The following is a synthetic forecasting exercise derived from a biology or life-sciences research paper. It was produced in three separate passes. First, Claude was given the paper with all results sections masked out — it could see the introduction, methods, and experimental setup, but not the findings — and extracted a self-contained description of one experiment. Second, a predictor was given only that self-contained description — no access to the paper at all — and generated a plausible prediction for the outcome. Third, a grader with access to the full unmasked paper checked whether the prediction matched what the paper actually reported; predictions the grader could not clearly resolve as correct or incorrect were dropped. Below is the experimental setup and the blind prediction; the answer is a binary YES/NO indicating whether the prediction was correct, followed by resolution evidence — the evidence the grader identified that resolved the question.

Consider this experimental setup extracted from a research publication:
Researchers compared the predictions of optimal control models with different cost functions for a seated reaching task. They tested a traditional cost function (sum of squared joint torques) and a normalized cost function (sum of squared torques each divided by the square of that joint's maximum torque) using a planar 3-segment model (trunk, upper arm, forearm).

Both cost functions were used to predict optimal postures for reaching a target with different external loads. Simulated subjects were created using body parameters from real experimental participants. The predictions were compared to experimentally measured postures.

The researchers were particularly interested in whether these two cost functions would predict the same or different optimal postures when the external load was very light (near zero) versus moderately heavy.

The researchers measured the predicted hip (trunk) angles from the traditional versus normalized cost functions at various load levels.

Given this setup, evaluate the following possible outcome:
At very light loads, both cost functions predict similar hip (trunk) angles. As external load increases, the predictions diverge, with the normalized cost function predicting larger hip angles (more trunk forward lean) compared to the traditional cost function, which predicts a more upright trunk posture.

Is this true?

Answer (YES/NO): NO